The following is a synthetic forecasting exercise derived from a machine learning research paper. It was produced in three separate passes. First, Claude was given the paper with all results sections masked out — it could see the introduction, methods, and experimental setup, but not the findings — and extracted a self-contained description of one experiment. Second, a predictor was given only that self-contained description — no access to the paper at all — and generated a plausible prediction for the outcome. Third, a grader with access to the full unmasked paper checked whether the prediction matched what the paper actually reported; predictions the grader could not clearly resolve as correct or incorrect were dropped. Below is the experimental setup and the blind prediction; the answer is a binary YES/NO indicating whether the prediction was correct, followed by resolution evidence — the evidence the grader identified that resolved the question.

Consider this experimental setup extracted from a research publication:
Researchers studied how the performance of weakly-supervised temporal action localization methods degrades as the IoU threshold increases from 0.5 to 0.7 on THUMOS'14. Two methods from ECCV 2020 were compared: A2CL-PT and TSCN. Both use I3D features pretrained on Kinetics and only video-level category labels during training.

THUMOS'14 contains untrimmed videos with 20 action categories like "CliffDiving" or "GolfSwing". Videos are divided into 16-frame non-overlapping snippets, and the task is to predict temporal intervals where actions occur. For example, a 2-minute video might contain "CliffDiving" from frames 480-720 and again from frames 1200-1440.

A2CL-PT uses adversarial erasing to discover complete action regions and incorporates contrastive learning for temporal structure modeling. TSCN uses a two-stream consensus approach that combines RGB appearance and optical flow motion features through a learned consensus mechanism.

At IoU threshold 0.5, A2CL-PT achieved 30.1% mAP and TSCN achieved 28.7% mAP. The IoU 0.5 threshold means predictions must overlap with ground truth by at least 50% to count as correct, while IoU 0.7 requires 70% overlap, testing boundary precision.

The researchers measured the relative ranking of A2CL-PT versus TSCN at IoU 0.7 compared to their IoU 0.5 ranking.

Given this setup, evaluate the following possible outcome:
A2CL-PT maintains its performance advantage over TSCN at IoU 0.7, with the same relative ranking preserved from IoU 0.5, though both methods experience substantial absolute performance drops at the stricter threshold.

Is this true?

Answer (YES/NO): YES